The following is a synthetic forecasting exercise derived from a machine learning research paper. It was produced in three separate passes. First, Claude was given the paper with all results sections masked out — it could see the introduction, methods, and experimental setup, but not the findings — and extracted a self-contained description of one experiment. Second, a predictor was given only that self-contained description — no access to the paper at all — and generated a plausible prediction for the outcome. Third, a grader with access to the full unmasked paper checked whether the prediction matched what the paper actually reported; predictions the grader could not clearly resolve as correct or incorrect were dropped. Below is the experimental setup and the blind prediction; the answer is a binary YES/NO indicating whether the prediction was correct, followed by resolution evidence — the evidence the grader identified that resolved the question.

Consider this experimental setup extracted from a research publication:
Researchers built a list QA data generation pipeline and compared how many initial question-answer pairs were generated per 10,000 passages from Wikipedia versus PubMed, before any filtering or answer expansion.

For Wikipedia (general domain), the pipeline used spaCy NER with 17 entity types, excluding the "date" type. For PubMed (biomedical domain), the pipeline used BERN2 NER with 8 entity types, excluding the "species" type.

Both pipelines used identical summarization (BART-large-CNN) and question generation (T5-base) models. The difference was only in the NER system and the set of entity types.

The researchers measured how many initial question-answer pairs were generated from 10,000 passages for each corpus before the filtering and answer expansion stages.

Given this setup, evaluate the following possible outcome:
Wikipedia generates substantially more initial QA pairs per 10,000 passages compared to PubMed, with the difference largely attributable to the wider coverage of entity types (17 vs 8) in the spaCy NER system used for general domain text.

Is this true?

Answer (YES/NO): YES